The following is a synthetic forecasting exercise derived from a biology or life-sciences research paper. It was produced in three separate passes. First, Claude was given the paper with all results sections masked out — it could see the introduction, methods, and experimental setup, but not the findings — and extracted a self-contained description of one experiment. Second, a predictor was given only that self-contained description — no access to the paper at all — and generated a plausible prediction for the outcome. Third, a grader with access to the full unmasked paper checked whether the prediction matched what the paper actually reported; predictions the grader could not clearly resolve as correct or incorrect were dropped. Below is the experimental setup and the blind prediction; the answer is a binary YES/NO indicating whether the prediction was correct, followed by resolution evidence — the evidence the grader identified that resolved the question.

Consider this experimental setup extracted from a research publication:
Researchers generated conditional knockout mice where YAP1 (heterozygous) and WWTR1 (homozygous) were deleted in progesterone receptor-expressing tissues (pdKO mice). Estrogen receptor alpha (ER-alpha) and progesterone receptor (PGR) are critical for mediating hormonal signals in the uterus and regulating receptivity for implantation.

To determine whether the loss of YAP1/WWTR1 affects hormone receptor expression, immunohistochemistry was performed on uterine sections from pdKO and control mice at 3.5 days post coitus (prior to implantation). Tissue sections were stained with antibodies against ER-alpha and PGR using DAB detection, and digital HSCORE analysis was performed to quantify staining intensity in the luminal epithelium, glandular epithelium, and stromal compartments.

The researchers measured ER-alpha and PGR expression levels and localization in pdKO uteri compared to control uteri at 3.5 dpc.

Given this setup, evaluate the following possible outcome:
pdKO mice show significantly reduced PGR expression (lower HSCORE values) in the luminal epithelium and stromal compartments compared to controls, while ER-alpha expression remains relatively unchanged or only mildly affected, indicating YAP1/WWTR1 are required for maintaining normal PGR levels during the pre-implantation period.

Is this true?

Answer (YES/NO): NO